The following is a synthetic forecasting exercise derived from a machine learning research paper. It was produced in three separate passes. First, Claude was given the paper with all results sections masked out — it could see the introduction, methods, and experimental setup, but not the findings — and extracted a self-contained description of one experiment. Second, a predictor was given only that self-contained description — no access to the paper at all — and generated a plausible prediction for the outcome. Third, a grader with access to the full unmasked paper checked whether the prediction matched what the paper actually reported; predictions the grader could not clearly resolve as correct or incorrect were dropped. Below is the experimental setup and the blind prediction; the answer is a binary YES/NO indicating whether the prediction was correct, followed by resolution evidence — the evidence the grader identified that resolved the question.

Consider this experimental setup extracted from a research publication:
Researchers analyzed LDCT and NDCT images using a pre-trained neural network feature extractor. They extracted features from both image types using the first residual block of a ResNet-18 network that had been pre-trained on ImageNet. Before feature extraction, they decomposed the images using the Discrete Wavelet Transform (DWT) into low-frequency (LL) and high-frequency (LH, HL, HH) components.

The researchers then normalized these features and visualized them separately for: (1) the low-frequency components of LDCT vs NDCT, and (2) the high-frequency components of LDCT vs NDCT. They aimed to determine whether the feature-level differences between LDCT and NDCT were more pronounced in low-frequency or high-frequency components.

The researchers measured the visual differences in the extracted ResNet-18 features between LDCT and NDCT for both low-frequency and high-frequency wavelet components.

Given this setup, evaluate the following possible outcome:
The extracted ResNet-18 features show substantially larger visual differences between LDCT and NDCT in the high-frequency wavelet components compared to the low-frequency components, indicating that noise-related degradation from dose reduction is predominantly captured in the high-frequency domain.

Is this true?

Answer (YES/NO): YES